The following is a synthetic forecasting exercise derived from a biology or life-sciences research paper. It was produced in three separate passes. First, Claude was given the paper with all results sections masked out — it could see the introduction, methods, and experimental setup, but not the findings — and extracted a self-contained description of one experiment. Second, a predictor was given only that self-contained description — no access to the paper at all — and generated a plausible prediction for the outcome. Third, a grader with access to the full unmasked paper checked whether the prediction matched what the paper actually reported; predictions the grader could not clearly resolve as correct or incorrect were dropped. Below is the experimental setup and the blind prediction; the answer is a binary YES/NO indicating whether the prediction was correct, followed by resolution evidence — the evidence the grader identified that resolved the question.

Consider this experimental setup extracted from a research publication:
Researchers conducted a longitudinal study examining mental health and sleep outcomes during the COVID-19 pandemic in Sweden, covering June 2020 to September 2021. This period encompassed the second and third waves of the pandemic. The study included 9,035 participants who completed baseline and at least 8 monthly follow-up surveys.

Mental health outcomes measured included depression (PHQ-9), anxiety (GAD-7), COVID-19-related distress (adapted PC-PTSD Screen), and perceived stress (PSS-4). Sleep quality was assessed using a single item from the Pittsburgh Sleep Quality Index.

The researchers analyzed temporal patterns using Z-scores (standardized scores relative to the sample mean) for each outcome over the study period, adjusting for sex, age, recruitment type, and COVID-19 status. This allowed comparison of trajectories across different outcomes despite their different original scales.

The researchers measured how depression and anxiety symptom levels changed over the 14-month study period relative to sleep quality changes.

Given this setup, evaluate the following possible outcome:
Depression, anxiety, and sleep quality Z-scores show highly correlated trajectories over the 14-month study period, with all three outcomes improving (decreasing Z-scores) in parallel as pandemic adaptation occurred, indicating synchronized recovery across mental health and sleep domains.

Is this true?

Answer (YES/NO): NO